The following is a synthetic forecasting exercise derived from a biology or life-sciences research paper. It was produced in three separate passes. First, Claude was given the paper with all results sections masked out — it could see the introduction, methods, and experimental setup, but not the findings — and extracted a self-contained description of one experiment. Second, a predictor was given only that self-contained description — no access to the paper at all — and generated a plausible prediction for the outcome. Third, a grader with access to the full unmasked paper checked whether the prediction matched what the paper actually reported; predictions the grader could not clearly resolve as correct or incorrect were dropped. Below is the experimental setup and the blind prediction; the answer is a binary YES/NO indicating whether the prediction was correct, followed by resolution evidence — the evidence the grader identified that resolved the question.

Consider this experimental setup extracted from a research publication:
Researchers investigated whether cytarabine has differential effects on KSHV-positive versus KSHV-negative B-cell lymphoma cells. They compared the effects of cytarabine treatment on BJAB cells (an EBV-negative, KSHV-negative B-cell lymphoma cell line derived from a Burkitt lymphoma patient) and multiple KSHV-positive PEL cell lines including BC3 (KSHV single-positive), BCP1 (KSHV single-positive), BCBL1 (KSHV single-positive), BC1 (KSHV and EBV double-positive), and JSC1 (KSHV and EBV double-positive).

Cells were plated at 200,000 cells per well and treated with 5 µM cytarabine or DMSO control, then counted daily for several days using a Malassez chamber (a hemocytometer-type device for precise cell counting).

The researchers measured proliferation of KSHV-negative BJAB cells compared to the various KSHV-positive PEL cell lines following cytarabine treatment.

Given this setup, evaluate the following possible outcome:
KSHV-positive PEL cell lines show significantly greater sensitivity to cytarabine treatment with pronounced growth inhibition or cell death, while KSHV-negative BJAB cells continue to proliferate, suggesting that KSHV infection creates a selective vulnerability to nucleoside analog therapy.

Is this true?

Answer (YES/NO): NO